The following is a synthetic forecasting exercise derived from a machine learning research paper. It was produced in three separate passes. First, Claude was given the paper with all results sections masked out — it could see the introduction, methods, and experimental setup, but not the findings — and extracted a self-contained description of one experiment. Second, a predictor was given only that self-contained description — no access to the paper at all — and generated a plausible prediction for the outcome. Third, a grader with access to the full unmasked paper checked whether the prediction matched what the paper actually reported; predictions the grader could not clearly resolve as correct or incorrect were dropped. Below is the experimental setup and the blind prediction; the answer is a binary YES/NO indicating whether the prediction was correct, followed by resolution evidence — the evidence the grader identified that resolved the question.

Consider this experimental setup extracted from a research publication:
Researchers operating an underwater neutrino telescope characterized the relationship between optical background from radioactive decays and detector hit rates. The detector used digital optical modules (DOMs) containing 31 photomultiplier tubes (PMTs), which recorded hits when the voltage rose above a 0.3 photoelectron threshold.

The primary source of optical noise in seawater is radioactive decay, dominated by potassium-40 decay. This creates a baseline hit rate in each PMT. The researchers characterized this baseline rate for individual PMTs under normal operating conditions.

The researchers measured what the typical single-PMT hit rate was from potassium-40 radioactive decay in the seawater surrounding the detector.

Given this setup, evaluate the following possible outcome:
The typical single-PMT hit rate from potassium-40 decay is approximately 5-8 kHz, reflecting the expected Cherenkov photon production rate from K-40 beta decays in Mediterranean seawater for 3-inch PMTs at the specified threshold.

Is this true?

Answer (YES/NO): YES